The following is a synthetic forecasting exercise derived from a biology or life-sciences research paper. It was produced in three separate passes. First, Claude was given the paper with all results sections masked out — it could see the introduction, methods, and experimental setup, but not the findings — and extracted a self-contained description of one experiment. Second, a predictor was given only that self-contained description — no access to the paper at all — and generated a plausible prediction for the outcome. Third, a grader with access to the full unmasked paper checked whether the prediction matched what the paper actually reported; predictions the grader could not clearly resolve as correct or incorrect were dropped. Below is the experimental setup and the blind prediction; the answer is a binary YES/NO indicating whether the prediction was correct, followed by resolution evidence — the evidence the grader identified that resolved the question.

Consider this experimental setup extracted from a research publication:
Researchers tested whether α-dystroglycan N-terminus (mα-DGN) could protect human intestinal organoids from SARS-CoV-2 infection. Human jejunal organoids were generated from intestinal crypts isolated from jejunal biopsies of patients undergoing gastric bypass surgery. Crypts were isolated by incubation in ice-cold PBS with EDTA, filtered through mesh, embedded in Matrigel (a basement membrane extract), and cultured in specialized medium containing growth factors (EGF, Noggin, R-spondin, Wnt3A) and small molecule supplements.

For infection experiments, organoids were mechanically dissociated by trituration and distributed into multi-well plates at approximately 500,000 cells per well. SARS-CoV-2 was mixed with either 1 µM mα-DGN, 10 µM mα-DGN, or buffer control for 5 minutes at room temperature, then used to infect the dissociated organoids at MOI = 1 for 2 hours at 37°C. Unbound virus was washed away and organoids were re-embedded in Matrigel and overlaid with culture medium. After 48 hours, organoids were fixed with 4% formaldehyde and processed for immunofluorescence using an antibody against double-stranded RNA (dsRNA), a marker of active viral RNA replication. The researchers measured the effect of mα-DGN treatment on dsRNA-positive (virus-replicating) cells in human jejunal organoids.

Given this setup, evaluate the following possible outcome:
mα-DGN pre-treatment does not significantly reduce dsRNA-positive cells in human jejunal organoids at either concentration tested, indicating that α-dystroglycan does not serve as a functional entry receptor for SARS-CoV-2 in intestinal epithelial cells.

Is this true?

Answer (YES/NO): NO